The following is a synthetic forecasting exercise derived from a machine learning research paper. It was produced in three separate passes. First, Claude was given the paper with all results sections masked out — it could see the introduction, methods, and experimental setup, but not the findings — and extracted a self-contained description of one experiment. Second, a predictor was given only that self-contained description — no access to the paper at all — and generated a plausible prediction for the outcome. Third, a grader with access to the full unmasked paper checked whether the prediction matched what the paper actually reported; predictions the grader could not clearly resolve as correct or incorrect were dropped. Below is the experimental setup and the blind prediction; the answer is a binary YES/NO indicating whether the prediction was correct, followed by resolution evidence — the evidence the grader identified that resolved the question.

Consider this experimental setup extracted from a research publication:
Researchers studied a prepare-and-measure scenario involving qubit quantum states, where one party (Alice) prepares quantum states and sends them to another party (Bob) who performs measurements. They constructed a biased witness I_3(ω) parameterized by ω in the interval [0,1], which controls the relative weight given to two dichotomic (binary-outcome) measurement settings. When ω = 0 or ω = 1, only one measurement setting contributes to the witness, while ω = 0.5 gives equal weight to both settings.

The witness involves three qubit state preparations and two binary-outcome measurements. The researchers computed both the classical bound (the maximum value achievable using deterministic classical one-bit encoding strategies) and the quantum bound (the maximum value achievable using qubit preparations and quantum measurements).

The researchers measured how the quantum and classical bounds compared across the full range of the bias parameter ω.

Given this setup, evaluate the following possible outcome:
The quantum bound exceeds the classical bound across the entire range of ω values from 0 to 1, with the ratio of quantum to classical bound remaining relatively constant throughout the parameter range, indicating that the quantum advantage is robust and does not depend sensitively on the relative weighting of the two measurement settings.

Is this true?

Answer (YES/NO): NO